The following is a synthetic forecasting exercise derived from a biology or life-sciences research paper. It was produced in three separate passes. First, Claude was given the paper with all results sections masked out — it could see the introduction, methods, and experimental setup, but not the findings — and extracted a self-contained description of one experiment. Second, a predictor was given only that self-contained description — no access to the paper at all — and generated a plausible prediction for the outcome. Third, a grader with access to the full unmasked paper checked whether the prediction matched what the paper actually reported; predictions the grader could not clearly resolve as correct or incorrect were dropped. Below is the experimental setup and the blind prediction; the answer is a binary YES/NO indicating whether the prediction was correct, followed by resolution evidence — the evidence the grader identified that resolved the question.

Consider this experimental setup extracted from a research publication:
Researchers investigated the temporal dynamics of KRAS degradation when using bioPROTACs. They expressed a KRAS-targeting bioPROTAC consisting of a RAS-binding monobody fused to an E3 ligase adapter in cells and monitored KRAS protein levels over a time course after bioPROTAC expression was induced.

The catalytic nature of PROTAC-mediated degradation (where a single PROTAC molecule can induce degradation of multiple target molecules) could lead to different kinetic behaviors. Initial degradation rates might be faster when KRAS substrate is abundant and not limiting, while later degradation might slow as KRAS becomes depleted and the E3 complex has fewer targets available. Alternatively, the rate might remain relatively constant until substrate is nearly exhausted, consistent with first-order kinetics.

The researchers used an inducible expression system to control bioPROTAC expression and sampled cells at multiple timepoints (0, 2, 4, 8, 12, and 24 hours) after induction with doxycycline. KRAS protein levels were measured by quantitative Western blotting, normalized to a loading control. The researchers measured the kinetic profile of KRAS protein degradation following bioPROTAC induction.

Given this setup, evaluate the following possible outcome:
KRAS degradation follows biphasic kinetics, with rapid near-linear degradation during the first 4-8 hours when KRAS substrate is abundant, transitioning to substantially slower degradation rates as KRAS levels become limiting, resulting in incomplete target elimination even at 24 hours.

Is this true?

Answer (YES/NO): NO